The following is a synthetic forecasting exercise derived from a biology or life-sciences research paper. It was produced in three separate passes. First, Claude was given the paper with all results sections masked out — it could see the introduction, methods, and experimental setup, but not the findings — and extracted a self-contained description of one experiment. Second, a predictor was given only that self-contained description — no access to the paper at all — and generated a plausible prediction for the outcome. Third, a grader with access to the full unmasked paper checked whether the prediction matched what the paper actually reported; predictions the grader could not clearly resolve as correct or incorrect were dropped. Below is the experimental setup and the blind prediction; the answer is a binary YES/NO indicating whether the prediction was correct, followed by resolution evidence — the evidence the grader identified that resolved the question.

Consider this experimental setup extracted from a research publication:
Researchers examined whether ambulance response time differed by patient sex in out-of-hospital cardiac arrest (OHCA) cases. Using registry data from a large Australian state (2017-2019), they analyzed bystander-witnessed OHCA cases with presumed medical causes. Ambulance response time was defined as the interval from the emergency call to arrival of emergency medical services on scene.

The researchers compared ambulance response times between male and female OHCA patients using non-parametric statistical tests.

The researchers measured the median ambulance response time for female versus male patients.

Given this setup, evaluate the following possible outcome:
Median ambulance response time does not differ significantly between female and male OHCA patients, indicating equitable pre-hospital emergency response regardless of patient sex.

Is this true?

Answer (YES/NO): YES